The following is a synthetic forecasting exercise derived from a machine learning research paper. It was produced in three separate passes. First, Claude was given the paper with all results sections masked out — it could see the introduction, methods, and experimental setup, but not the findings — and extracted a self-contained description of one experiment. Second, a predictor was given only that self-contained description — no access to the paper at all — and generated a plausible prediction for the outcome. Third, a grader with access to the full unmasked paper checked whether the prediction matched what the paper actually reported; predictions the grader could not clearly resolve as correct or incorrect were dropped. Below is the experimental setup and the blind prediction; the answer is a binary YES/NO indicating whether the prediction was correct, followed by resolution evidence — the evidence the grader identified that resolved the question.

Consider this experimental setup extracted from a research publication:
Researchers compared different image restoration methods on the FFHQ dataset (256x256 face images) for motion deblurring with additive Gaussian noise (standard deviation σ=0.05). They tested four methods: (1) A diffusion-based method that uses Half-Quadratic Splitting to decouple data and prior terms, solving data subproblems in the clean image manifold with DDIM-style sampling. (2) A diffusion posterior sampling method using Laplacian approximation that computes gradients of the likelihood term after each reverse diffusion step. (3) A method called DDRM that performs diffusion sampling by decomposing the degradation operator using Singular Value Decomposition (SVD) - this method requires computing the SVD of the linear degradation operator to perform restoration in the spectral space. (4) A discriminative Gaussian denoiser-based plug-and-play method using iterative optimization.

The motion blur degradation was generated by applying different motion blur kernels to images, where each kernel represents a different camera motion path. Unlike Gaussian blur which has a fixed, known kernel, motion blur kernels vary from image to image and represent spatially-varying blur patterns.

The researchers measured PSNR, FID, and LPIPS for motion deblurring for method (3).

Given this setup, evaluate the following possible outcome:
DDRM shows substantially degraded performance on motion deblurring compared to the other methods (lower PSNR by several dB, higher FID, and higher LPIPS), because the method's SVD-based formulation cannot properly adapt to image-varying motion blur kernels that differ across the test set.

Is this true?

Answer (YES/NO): NO